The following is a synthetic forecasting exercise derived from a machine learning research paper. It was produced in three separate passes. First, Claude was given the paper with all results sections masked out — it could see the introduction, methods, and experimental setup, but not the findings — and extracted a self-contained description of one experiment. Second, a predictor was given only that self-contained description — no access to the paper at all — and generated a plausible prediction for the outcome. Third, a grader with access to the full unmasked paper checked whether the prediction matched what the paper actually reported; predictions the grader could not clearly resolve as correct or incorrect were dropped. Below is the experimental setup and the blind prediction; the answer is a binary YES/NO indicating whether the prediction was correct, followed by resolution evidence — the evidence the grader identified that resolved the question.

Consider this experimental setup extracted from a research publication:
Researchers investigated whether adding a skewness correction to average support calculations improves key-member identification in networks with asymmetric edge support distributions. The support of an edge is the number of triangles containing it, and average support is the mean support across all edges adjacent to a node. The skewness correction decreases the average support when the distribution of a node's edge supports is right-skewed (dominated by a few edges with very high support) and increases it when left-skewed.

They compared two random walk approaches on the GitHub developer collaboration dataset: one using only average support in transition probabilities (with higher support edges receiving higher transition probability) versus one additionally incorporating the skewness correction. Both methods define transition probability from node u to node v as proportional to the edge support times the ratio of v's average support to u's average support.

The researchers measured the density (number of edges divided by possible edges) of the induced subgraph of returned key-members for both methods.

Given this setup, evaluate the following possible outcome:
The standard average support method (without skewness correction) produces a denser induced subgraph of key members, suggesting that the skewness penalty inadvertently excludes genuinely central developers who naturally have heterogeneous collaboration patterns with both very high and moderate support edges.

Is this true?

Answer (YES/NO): NO